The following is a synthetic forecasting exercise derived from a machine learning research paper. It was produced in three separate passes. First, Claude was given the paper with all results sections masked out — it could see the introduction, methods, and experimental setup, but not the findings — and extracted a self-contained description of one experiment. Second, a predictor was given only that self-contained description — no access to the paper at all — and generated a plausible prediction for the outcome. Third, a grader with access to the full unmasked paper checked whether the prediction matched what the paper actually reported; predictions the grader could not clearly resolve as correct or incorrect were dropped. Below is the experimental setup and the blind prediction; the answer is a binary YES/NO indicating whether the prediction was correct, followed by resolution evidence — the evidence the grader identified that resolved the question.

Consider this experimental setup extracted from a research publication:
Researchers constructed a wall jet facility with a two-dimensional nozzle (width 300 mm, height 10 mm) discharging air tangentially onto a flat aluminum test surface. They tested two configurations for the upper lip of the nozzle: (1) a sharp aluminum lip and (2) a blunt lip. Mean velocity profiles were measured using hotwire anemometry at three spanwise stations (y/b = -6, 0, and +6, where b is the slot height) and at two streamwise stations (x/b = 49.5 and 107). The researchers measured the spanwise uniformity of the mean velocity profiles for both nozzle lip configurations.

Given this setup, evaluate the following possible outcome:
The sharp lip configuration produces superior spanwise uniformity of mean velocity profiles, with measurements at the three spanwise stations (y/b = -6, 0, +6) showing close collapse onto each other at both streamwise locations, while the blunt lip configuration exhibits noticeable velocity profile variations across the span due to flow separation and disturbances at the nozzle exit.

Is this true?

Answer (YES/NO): YES